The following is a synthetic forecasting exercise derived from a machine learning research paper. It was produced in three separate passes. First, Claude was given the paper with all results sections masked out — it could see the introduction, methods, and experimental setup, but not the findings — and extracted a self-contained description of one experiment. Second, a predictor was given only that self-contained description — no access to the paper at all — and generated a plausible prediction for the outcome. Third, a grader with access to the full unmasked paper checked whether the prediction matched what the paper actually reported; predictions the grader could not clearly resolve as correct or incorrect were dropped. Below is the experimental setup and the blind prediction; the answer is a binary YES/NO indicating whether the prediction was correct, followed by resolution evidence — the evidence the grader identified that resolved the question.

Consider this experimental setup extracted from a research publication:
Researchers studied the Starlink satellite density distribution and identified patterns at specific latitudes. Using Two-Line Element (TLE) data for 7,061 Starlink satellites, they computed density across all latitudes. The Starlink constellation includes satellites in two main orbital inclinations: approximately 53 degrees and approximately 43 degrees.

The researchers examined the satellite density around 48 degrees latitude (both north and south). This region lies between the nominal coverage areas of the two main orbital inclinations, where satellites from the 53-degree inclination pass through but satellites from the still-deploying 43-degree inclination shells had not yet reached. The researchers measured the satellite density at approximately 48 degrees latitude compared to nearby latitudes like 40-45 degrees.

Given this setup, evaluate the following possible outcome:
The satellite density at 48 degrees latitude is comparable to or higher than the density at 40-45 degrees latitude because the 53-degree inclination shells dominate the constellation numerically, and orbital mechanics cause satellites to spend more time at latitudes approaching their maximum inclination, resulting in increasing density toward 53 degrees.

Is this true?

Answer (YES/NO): NO